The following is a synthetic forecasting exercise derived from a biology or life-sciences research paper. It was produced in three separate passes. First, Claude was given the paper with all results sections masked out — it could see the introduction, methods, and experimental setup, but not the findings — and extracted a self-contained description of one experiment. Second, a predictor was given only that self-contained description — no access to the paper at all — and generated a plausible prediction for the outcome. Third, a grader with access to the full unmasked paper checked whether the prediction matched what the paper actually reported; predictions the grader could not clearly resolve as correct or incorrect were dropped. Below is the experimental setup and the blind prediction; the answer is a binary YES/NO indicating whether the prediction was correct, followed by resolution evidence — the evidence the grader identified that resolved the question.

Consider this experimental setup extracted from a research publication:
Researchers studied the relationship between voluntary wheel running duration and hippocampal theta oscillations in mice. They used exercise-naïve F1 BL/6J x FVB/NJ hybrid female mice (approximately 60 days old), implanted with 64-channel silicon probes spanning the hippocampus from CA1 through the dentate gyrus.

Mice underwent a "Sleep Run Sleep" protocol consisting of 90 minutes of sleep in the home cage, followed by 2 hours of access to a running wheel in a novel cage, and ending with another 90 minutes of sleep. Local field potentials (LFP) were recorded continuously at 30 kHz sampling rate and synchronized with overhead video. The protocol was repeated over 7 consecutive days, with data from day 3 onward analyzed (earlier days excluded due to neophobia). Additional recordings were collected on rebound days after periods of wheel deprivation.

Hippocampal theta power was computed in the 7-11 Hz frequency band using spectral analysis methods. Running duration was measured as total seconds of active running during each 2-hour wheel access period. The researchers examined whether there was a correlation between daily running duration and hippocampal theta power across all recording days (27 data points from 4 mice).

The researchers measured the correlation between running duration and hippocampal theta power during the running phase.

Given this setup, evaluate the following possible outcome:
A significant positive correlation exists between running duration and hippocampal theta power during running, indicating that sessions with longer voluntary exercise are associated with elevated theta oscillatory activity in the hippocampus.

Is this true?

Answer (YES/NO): YES